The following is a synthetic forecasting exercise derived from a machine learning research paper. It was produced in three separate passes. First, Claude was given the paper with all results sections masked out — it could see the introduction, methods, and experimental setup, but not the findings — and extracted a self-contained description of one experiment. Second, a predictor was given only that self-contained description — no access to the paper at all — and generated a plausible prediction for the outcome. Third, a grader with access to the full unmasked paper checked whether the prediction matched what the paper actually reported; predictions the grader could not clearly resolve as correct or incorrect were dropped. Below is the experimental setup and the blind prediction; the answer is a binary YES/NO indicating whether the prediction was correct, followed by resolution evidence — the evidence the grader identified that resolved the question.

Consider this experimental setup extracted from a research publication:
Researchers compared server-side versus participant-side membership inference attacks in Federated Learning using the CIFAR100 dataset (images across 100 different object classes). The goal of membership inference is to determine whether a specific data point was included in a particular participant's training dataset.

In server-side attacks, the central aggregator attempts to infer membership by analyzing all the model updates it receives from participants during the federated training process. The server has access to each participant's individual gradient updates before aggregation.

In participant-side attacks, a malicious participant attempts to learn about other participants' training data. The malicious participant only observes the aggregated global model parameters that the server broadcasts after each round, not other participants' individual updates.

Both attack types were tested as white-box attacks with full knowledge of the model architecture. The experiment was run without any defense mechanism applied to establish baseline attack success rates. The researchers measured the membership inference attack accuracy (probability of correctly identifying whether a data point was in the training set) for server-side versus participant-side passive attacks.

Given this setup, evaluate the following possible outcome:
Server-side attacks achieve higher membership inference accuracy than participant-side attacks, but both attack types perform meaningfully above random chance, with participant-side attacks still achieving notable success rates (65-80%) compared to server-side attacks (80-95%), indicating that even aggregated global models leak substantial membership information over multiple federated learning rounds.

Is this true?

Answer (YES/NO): YES